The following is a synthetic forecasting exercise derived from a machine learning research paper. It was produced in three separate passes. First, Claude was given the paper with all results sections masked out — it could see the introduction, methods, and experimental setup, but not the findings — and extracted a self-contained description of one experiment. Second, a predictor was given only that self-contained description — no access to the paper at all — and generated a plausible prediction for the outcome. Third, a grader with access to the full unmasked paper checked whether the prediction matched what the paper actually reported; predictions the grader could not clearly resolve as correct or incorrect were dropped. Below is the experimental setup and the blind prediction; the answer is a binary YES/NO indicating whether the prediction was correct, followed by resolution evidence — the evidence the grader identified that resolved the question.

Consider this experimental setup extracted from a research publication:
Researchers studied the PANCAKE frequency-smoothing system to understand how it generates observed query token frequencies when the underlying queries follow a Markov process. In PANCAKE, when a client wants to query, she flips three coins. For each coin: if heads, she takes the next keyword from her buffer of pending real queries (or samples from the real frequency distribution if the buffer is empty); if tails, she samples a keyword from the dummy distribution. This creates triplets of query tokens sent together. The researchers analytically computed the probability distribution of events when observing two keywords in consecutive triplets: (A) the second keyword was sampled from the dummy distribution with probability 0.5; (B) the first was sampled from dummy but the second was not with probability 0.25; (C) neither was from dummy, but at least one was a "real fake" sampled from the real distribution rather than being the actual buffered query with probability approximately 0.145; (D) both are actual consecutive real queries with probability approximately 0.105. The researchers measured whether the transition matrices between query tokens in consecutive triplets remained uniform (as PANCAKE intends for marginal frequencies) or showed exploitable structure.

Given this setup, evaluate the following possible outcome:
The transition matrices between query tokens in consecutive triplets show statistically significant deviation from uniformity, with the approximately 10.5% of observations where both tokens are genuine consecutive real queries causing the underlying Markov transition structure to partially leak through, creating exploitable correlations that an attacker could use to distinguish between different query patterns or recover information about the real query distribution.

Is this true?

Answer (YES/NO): YES